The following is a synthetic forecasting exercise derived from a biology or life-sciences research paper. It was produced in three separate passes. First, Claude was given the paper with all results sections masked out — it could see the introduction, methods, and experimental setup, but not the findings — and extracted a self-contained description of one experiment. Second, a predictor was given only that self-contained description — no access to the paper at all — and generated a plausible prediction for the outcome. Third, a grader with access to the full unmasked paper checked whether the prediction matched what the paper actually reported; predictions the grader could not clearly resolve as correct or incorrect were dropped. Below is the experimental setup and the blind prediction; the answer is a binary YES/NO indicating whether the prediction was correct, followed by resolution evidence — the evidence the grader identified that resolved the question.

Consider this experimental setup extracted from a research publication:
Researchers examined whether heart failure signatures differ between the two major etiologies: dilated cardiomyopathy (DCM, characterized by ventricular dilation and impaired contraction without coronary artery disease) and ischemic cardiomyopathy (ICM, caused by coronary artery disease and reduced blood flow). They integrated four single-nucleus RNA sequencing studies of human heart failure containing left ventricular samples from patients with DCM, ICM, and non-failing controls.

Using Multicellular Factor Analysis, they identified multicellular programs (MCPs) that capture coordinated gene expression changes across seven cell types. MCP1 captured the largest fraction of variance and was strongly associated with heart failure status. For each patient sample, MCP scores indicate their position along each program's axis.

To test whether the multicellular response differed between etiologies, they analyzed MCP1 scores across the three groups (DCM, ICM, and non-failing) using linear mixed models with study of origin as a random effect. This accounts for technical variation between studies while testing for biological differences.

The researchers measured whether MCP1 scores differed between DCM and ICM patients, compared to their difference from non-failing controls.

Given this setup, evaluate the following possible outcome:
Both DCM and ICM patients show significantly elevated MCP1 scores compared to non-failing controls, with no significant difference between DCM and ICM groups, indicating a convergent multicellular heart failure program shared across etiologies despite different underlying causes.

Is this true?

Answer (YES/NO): YES